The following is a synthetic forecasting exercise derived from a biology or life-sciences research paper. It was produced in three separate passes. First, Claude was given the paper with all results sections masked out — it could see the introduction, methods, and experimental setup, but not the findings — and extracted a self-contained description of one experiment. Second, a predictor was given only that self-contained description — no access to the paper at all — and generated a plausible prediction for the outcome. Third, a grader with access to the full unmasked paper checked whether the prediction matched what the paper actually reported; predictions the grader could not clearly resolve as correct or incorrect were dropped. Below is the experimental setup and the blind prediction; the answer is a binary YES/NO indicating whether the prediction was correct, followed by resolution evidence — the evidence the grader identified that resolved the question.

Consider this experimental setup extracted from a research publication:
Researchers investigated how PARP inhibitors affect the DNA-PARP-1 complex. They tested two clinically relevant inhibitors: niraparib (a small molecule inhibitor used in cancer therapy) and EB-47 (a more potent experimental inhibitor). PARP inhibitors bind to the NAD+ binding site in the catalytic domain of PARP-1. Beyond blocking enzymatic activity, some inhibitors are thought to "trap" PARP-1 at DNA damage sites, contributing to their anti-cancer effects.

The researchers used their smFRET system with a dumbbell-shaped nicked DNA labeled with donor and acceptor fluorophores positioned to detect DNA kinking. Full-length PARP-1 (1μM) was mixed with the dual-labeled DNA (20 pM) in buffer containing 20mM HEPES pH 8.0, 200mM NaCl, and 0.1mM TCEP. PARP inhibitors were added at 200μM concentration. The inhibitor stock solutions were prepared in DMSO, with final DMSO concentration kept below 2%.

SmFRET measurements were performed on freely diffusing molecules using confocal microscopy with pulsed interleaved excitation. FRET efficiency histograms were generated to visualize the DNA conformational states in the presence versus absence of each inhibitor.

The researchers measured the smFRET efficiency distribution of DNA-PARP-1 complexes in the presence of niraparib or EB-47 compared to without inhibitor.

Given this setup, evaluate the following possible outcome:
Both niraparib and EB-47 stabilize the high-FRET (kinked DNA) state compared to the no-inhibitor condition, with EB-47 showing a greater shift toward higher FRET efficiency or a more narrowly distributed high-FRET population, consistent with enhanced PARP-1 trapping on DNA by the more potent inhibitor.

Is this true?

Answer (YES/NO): NO